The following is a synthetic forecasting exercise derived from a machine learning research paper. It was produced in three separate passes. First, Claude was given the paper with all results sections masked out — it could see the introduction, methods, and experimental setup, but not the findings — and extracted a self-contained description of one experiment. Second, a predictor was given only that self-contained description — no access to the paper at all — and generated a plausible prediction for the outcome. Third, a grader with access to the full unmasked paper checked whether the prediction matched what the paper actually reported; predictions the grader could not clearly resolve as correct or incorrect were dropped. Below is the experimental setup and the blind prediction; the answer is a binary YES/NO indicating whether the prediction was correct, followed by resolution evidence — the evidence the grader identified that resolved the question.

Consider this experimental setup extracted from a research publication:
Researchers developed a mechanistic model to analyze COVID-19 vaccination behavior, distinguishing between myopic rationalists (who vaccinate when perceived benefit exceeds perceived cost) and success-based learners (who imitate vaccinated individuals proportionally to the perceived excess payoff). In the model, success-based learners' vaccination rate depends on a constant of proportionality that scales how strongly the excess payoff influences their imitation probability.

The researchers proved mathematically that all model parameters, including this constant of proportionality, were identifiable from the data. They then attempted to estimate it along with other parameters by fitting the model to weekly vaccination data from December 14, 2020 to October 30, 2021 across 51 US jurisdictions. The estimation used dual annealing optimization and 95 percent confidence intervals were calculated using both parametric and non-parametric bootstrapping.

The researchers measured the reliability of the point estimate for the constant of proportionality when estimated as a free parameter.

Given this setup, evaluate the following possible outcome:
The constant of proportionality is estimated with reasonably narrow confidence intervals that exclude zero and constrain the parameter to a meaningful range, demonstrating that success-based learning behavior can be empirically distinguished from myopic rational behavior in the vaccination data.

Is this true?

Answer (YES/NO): NO